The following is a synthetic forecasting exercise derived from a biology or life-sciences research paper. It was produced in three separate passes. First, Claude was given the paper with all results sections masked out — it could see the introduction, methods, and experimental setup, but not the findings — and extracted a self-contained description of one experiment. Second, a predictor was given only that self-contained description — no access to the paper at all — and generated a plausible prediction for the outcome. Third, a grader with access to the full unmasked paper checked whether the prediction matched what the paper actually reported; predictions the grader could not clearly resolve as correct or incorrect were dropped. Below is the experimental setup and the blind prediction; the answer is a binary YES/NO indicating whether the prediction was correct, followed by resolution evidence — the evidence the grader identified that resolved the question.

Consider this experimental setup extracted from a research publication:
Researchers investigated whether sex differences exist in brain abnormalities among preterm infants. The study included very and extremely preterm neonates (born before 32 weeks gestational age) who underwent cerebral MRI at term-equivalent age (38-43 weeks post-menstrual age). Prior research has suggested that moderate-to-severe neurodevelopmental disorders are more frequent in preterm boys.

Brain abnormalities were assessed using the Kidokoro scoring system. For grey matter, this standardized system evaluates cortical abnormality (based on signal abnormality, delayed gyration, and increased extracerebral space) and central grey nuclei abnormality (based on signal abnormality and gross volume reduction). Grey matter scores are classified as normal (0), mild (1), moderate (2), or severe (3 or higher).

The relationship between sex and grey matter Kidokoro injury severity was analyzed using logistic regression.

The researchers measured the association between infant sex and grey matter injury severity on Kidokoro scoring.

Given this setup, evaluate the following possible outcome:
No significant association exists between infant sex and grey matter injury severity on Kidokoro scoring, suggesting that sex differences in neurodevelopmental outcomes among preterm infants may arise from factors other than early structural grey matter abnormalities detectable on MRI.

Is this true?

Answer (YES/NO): YES